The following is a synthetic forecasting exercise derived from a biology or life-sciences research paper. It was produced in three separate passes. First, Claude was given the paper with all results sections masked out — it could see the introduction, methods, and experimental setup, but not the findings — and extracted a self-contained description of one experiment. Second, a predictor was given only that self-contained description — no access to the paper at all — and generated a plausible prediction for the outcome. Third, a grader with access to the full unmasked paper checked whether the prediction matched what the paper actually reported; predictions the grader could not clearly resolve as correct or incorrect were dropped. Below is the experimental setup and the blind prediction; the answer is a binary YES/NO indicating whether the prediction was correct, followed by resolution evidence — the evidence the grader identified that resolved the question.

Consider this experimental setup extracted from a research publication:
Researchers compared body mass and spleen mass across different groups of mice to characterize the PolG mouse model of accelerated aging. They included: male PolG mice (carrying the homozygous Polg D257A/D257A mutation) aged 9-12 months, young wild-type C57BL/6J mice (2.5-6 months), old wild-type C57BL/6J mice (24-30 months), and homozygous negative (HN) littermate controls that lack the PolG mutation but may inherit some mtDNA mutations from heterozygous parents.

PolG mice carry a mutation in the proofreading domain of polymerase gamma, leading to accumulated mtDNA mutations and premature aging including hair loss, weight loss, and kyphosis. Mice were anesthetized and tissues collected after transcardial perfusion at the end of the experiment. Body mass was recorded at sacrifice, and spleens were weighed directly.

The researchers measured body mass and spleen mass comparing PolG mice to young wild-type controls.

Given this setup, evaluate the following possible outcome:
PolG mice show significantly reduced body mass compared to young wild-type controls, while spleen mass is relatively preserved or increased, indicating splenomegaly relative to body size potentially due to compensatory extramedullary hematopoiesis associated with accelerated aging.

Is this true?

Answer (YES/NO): YES